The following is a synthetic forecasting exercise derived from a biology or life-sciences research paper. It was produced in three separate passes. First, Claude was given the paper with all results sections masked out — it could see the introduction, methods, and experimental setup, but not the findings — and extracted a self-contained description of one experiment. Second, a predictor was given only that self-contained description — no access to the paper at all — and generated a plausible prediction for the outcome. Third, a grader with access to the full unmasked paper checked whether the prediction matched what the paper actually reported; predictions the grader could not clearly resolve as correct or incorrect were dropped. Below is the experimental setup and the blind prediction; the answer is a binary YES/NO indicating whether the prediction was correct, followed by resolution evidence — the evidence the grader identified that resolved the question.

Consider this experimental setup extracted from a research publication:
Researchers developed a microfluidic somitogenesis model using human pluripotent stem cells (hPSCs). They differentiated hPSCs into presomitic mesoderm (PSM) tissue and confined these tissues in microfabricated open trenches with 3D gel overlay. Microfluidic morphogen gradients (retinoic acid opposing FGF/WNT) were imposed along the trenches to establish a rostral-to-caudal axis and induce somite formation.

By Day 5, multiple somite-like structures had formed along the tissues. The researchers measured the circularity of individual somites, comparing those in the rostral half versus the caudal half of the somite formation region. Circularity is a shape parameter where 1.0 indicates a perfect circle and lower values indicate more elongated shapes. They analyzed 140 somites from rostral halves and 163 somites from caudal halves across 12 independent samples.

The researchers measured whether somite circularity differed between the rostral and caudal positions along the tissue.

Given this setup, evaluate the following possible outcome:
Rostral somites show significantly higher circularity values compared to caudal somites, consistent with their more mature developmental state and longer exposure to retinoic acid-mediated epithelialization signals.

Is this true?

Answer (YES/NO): NO